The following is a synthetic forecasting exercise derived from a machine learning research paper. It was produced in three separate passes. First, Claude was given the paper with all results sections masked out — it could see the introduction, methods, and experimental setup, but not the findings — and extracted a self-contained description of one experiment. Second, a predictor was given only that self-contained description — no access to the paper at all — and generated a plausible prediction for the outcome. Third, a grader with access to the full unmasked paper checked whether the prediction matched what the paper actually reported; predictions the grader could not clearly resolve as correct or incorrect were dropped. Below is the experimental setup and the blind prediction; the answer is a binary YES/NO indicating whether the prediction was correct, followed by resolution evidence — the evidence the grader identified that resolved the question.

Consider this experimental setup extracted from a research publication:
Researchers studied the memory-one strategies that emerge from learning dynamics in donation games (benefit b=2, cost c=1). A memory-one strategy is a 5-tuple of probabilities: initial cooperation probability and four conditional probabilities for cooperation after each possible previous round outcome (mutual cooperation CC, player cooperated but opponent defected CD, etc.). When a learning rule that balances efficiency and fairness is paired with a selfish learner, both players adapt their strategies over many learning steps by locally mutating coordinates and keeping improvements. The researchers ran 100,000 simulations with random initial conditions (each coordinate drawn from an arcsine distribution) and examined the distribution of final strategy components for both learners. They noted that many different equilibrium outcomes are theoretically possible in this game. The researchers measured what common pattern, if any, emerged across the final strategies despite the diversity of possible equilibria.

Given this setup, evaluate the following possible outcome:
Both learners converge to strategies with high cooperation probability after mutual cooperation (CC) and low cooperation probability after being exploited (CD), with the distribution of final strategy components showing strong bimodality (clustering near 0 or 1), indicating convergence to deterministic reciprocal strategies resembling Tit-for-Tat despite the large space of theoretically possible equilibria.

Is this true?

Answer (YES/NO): NO